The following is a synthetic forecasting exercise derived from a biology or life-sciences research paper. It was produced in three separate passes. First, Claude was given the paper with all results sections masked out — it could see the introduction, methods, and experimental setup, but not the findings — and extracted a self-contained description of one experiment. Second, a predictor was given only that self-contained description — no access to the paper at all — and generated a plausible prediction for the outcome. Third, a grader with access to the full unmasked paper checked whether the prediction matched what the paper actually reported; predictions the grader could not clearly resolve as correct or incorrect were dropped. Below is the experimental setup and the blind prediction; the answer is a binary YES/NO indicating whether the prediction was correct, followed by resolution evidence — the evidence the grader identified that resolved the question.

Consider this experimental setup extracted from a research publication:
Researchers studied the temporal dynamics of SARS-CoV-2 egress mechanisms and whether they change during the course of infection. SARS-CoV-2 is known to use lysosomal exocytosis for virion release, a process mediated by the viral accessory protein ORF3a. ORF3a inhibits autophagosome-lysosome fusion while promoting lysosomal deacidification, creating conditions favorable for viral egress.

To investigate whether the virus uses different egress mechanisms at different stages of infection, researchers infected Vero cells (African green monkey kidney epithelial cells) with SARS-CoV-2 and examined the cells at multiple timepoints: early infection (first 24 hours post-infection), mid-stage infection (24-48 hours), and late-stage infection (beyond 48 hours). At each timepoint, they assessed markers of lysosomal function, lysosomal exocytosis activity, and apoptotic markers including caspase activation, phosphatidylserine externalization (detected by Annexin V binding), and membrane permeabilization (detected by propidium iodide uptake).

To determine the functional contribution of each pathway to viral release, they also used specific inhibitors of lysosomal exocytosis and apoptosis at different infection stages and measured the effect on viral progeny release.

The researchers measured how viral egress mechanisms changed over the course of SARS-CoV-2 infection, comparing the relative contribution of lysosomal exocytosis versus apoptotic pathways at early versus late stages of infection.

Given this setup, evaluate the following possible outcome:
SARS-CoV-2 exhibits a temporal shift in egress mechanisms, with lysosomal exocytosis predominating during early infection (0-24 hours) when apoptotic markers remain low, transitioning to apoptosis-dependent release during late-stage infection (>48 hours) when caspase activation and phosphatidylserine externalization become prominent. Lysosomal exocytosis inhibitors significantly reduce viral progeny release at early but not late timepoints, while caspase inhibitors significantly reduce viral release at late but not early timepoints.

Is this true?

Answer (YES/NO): NO